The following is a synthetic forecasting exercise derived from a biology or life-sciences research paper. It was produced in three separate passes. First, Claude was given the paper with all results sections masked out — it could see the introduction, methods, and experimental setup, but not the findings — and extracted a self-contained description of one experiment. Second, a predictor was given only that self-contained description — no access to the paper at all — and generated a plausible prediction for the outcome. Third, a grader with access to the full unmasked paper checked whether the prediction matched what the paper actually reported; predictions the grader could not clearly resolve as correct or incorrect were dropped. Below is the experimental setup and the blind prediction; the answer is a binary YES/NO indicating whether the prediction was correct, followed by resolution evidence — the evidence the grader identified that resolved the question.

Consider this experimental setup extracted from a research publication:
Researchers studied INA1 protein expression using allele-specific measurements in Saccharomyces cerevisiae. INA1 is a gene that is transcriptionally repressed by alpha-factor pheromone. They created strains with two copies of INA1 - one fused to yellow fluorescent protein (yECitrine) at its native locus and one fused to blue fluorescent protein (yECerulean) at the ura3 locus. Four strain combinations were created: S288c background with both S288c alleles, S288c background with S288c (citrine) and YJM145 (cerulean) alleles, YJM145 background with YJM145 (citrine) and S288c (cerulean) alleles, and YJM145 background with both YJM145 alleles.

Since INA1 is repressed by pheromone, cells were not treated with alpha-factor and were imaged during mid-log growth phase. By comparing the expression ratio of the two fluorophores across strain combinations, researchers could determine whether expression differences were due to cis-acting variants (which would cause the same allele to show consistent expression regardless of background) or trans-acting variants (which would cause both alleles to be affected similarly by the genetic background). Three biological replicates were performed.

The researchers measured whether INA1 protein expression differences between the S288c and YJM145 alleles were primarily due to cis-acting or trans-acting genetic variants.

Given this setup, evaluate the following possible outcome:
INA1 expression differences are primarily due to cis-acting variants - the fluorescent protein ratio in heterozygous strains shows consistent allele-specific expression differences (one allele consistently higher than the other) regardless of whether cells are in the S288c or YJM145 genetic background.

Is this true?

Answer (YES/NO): NO